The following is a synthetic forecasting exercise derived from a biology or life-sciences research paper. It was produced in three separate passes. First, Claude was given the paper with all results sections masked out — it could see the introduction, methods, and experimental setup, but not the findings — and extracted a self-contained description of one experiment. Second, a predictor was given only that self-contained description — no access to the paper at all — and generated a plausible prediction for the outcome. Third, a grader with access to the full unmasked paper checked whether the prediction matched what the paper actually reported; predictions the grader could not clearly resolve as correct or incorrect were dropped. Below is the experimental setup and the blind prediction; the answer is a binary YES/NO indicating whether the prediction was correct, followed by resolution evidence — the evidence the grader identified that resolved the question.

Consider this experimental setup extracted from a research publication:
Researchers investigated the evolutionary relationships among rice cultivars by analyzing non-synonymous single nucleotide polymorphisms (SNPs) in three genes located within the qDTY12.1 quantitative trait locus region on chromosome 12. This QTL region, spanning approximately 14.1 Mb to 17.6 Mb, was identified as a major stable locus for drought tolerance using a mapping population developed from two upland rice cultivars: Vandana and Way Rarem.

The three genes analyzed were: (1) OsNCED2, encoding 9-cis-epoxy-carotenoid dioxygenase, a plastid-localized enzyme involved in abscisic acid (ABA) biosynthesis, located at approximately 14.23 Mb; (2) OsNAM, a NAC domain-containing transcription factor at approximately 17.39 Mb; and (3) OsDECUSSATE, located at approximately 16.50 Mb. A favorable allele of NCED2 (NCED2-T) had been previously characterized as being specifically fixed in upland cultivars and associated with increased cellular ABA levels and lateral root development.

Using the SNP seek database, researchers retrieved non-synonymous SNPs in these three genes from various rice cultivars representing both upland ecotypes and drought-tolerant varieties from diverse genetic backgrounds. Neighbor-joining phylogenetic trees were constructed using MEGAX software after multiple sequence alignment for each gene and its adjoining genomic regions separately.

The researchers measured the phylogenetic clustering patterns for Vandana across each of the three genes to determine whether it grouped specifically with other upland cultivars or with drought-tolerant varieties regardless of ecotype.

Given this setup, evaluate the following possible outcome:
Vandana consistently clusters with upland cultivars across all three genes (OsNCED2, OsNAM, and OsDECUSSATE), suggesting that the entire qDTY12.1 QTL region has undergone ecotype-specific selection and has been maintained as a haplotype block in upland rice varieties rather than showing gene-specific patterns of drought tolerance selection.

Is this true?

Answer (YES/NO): NO